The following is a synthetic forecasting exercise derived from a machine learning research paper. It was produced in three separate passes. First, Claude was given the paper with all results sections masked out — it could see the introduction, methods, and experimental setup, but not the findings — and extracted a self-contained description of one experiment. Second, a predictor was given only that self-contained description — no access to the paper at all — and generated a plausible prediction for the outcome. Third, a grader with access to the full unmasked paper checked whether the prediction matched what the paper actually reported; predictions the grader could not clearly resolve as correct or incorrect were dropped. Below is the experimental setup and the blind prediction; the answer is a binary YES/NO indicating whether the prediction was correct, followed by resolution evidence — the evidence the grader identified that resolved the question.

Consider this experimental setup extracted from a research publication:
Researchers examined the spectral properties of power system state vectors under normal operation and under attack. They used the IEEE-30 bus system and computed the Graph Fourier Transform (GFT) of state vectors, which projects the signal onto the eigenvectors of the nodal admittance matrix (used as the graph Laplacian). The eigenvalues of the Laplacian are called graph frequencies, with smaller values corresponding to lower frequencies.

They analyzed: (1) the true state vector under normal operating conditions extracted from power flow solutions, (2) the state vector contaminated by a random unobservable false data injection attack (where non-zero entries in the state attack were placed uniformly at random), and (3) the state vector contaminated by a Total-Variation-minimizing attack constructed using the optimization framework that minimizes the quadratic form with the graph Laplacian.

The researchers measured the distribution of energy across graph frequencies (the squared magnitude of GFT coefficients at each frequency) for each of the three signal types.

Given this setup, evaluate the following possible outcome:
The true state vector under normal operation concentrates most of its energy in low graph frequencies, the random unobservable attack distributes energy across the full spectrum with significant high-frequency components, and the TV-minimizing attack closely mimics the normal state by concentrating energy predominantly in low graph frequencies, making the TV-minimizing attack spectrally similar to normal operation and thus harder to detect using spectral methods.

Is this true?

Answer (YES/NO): YES